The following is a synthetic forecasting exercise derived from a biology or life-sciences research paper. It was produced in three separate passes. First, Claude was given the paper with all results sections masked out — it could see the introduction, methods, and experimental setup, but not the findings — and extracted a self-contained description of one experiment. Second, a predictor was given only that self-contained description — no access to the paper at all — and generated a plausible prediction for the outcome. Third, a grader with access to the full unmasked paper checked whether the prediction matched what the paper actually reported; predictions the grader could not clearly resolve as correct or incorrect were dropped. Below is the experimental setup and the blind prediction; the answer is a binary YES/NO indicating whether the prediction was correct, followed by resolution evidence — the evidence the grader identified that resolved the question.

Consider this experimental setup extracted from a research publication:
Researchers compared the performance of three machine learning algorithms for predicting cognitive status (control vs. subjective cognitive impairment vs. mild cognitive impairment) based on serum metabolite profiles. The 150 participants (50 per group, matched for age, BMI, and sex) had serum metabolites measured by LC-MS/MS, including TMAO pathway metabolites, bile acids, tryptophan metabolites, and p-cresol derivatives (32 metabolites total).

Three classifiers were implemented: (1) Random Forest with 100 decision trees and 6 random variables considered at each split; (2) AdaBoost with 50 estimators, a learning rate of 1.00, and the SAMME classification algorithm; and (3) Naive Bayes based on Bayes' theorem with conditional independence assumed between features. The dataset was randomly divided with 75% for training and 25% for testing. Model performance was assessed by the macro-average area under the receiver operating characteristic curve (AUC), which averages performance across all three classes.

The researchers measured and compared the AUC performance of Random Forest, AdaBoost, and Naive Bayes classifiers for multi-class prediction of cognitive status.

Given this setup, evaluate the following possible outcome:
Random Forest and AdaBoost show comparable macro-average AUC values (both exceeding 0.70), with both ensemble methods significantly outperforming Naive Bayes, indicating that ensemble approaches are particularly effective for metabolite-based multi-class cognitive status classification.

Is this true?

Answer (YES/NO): NO